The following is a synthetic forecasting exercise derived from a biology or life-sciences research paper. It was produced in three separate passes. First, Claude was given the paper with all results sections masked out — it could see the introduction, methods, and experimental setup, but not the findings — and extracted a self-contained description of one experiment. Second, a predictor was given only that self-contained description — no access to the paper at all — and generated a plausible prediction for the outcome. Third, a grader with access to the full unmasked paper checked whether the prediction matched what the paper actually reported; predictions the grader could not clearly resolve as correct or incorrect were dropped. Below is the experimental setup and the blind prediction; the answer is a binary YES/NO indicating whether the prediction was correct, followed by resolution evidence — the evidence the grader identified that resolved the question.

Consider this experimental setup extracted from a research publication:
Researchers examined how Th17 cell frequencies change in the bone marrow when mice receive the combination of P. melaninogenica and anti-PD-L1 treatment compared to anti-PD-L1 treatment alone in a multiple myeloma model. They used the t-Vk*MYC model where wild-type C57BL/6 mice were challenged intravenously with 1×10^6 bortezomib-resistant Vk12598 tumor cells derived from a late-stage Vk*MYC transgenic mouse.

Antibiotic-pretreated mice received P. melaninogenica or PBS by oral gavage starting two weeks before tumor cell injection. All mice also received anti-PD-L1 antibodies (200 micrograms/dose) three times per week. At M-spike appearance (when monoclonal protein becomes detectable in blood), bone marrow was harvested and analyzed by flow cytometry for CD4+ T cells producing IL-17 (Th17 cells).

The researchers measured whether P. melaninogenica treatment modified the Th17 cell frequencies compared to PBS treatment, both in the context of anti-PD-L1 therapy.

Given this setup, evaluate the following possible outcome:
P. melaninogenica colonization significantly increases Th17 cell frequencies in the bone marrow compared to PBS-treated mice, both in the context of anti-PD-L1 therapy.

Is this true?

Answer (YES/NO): NO